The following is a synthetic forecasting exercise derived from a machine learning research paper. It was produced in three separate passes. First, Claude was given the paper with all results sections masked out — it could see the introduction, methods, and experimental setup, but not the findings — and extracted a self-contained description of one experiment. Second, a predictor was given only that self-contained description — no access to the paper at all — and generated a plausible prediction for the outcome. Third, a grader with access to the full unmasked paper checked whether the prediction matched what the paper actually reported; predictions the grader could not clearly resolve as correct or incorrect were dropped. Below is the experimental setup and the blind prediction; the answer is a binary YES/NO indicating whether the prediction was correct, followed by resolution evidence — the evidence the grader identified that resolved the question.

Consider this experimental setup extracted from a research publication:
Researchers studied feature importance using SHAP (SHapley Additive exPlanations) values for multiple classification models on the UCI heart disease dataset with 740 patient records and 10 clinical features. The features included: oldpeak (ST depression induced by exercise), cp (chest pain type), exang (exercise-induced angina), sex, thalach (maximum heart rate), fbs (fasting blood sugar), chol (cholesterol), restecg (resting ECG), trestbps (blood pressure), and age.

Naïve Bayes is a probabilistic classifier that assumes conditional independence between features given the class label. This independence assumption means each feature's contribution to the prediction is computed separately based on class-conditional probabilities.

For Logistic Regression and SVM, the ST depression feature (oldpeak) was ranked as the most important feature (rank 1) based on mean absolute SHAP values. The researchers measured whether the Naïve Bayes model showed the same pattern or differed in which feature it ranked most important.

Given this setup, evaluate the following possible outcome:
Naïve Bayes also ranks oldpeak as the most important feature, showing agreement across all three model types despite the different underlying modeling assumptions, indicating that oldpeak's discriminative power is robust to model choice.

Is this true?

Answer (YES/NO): NO